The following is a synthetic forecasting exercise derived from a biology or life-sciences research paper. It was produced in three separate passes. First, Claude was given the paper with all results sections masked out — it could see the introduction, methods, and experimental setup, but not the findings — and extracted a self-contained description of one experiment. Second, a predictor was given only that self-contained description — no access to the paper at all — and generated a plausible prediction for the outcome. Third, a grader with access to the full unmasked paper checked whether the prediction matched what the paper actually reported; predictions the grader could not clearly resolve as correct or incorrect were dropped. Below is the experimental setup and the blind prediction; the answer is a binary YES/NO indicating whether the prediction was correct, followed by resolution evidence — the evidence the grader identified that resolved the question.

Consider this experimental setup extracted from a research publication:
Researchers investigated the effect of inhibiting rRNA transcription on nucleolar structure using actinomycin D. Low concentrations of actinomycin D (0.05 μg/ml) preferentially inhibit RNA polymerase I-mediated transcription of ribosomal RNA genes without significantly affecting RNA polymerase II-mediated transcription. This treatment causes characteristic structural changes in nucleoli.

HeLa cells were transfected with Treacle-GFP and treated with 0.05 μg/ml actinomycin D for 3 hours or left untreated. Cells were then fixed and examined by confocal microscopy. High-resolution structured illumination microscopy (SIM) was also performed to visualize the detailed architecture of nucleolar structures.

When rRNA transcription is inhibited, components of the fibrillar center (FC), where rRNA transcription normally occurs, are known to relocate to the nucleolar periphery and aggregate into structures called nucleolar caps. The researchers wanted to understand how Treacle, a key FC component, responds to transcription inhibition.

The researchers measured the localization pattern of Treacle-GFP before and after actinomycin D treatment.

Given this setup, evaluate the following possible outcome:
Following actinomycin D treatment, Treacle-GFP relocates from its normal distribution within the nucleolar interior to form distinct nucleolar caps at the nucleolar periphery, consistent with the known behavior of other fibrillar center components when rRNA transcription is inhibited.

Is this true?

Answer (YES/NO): YES